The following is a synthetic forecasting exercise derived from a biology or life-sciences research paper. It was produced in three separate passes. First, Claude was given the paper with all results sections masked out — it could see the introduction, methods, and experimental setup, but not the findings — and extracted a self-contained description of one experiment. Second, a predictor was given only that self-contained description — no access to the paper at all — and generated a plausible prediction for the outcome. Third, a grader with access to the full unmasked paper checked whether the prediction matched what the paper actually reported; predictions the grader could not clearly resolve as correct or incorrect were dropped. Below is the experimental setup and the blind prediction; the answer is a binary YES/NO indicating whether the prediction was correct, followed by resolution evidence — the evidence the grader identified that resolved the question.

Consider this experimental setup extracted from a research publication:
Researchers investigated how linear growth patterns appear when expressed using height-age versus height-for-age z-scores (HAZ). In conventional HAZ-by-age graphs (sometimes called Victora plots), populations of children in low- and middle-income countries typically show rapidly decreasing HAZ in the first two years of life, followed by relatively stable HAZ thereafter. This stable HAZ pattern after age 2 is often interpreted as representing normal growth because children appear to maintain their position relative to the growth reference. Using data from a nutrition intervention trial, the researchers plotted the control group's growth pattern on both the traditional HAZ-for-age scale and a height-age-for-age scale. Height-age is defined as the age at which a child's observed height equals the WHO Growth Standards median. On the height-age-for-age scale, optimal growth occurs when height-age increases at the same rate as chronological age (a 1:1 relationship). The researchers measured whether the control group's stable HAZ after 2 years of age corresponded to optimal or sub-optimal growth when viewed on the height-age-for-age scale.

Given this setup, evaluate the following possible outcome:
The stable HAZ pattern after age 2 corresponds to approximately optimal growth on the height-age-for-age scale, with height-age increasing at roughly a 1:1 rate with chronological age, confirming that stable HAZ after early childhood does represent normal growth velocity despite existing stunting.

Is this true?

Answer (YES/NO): NO